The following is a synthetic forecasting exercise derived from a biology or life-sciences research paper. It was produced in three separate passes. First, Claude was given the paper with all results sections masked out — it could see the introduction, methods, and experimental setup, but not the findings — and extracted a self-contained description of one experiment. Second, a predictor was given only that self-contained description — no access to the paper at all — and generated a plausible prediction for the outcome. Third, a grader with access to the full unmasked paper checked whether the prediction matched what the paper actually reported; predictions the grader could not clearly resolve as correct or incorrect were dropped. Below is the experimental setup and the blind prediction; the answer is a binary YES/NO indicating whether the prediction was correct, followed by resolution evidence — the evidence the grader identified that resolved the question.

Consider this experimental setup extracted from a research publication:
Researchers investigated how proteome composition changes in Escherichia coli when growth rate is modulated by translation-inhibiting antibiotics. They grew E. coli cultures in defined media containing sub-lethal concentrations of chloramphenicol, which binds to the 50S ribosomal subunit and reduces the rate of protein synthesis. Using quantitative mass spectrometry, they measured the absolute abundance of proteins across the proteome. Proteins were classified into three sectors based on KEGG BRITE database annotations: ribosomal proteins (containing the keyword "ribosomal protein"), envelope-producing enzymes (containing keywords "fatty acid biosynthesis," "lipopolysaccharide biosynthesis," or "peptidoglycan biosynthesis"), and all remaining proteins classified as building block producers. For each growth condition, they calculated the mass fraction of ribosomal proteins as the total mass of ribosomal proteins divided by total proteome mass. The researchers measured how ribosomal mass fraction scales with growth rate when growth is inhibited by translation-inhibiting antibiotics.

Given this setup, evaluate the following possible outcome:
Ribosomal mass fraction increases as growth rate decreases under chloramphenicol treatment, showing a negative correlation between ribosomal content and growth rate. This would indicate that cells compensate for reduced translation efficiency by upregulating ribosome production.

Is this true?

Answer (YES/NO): YES